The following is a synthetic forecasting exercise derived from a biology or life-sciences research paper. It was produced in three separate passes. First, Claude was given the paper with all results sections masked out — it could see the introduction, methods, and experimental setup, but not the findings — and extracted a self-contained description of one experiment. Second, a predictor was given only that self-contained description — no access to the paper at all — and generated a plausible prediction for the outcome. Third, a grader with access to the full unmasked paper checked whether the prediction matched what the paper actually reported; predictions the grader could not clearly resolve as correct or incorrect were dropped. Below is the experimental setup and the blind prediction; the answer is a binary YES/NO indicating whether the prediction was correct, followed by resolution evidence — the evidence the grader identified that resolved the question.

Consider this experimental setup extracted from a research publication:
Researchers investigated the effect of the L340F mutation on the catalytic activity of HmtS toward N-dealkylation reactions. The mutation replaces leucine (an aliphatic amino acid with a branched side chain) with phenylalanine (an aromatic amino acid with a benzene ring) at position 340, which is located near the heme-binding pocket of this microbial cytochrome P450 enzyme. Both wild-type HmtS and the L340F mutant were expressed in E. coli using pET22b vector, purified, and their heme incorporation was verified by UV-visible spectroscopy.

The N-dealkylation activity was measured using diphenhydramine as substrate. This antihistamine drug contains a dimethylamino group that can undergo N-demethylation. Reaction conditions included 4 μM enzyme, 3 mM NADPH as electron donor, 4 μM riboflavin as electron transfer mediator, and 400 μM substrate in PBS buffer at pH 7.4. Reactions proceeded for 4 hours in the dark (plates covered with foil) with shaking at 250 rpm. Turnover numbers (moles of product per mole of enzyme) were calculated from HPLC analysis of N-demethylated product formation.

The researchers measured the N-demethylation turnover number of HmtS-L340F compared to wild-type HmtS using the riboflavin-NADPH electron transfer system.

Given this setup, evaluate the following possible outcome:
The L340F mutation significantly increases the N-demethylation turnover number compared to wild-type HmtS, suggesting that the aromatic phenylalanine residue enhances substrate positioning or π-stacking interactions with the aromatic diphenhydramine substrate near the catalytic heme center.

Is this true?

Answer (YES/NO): NO